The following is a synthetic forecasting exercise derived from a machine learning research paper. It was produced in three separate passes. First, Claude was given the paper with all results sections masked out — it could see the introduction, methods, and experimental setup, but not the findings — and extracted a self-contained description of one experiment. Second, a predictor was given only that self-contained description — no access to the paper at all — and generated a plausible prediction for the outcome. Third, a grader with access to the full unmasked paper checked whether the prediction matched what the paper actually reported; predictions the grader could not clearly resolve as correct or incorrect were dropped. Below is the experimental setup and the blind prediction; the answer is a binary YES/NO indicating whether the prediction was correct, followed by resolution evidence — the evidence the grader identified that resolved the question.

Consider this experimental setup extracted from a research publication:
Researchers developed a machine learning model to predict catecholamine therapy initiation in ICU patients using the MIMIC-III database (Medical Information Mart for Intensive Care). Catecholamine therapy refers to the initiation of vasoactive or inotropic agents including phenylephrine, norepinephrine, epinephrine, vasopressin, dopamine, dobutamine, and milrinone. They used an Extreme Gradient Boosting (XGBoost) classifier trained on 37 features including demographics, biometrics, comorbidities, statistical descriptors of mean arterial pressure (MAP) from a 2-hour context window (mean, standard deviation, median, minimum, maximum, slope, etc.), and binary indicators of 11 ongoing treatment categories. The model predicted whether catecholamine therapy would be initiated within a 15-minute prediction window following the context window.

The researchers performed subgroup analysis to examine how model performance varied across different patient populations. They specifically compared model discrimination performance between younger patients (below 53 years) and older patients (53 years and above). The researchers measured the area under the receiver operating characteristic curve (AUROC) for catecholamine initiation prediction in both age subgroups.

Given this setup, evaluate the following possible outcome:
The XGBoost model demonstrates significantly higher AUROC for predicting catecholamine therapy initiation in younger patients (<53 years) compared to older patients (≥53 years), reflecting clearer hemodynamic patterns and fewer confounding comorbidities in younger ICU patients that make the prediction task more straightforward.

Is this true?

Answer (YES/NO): NO